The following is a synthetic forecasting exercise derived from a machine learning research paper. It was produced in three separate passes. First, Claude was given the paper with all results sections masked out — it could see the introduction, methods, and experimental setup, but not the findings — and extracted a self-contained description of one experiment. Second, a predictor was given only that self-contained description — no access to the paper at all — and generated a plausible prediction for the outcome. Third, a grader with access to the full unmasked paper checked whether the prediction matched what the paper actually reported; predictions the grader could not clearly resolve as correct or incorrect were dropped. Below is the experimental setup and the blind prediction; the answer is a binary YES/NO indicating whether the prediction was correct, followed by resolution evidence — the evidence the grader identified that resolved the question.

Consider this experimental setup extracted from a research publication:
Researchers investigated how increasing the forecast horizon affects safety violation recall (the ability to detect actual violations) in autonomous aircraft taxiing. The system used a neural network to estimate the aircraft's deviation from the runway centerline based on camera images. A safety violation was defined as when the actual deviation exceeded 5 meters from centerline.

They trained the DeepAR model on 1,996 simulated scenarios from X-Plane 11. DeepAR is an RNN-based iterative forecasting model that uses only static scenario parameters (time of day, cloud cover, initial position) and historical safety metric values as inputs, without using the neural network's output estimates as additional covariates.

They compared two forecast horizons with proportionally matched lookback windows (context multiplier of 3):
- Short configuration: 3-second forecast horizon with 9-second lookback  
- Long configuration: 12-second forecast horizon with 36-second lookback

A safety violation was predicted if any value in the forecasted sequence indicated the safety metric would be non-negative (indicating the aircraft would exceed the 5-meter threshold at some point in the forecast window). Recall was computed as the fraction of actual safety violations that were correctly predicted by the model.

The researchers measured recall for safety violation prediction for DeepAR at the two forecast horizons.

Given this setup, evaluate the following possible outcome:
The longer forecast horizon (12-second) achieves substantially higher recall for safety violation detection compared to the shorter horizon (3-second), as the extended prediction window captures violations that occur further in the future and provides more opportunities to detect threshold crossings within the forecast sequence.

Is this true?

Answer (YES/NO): NO